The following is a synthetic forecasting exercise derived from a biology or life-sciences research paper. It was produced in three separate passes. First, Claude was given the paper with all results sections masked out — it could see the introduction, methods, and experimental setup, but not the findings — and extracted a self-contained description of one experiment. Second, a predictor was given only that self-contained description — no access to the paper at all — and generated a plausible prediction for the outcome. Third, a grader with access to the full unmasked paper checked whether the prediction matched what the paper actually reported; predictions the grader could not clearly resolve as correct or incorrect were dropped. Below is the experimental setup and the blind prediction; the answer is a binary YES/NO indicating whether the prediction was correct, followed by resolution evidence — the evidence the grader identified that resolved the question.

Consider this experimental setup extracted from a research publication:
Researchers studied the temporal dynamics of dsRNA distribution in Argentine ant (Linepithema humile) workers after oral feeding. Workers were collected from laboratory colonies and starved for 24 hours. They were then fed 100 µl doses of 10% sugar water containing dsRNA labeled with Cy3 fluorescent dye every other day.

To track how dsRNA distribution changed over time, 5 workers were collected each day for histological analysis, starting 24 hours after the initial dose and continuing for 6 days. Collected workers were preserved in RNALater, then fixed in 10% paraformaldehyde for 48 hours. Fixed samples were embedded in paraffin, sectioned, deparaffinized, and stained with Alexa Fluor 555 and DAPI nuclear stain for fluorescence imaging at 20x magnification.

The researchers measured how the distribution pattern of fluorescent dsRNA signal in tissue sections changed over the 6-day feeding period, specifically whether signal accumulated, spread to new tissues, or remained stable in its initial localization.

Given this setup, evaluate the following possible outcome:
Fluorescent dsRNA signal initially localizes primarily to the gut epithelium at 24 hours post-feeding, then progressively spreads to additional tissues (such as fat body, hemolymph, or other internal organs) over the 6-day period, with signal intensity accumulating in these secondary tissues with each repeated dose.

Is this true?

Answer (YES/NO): NO